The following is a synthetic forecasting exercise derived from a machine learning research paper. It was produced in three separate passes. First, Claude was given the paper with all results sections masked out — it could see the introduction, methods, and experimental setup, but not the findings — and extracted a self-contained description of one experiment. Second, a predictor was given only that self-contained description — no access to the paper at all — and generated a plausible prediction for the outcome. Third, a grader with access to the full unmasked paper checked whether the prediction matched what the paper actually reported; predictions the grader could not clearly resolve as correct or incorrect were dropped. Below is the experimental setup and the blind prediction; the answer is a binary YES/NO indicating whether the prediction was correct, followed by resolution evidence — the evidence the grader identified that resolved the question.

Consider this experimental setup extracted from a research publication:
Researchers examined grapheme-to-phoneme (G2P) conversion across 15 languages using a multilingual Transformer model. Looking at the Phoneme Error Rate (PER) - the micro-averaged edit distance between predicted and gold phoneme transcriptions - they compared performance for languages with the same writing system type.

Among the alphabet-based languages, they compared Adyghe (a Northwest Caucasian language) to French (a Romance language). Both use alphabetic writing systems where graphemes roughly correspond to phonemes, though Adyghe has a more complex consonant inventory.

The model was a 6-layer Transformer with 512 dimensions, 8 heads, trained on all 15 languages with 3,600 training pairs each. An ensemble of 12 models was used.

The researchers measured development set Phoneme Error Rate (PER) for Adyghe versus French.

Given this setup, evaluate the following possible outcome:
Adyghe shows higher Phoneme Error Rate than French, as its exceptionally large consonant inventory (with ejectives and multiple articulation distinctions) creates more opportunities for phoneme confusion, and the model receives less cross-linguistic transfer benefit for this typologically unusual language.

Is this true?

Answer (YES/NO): YES